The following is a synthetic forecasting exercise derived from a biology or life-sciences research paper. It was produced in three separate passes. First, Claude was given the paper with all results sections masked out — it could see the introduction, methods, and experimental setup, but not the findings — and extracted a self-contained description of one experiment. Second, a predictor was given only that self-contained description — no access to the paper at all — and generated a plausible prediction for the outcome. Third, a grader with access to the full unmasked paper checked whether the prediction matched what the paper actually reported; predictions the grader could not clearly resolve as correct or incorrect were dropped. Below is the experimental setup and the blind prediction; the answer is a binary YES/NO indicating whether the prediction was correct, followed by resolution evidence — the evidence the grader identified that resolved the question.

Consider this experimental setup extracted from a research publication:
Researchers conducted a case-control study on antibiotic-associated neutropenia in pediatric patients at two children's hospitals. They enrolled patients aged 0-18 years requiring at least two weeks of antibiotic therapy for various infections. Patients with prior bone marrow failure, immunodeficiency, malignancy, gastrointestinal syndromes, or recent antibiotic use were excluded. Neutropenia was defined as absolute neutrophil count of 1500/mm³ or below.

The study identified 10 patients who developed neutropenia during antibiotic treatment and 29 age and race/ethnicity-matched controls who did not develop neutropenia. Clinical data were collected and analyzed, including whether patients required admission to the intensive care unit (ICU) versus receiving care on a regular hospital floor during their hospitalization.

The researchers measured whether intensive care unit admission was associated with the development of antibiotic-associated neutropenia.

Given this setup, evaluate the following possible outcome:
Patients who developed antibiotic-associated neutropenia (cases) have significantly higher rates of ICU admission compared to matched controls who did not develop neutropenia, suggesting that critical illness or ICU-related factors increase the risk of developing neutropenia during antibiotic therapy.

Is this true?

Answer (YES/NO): NO